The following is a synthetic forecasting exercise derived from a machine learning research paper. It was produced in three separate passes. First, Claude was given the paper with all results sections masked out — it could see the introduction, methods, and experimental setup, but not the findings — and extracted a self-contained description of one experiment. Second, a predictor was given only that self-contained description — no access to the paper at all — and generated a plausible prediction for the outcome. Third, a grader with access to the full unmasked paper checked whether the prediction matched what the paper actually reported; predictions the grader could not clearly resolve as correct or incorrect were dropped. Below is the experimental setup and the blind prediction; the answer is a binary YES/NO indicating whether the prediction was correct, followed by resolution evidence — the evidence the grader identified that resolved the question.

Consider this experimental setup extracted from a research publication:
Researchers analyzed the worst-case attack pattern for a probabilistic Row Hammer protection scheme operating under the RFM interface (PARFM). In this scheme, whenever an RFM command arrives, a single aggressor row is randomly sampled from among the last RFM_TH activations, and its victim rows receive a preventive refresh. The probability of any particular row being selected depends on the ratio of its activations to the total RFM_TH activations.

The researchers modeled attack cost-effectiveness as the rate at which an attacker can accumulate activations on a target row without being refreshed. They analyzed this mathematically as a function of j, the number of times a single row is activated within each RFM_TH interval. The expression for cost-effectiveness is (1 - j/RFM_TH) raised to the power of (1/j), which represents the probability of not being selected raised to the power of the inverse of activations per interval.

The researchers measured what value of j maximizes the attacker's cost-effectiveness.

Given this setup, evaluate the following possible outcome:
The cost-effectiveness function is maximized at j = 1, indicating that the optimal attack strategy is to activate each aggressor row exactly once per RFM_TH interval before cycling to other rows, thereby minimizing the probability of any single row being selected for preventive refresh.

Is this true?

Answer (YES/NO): YES